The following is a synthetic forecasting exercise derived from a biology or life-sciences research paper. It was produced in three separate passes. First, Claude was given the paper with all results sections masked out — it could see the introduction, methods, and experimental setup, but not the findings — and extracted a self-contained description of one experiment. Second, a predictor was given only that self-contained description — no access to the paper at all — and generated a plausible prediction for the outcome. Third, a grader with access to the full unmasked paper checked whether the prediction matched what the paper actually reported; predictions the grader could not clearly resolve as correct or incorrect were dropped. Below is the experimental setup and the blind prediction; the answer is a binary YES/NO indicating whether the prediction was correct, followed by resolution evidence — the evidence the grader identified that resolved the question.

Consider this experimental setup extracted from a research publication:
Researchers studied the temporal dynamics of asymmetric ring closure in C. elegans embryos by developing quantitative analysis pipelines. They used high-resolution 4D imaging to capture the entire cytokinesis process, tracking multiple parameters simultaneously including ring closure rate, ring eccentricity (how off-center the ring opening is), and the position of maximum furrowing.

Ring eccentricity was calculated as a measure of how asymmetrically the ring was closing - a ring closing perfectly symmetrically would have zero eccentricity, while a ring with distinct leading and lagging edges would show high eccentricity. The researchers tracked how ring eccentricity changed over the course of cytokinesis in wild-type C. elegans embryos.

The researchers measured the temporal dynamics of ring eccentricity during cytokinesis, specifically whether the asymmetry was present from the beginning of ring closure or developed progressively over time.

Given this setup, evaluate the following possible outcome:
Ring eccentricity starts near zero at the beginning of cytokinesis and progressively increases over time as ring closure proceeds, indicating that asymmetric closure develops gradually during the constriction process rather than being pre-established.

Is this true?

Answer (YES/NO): YES